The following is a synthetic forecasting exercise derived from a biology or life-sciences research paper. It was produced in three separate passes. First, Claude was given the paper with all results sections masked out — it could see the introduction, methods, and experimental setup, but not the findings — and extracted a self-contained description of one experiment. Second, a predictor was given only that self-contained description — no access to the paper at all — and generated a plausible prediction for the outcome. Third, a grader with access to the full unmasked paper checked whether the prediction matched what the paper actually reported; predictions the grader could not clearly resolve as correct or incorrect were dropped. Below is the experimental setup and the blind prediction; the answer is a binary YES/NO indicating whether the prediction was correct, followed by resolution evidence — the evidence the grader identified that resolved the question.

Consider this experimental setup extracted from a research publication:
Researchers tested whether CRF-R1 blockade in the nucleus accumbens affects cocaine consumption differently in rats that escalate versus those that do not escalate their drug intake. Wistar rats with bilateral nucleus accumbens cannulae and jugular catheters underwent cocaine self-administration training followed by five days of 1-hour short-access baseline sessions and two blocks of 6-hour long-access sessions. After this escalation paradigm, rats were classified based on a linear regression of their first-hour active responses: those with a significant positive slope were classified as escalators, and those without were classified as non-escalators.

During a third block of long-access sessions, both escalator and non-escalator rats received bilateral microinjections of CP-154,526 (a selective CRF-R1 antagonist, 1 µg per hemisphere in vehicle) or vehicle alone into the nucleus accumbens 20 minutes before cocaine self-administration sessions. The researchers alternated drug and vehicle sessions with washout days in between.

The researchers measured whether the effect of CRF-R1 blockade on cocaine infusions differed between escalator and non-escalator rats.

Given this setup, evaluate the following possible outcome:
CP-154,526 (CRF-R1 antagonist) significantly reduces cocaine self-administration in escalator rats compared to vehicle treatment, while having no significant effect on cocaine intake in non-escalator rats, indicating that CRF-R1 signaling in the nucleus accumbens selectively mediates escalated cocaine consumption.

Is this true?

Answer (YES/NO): NO